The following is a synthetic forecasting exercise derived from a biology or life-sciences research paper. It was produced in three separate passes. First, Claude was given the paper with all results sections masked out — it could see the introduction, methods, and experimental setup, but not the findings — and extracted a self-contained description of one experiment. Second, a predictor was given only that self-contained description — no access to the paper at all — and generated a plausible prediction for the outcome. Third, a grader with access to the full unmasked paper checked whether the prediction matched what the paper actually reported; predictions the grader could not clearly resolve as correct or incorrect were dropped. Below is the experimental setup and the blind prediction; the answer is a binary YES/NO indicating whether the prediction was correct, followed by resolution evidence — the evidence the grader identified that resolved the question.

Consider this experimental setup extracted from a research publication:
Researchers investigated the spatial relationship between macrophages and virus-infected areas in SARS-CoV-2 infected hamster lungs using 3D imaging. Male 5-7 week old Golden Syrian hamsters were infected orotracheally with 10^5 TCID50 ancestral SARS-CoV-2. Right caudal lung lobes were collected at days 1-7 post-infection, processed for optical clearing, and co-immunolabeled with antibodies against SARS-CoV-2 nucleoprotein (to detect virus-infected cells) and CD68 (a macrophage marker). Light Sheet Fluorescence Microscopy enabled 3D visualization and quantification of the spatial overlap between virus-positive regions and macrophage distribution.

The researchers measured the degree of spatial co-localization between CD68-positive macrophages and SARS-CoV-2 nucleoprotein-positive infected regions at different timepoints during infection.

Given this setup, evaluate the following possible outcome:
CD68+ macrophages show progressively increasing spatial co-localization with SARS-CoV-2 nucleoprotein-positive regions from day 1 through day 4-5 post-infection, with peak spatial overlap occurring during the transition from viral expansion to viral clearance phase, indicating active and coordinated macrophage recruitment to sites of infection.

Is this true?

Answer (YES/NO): NO